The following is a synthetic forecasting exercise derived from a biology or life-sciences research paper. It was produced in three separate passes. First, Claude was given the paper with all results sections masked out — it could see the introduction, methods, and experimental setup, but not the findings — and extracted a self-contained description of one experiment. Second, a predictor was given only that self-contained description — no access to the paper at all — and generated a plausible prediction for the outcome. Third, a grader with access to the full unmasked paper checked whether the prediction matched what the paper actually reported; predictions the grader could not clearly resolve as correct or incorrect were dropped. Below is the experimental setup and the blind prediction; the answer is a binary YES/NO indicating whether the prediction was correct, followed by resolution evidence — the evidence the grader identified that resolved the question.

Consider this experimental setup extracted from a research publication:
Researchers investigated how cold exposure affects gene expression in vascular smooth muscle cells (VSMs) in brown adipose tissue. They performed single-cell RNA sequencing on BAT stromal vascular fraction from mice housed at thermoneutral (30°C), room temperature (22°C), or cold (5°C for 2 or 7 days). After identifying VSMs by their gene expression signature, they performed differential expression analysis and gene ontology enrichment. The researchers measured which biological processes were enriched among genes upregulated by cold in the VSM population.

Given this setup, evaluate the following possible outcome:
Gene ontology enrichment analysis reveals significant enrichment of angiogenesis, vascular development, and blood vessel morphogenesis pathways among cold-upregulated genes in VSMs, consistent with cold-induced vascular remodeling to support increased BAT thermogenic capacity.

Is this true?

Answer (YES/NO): NO